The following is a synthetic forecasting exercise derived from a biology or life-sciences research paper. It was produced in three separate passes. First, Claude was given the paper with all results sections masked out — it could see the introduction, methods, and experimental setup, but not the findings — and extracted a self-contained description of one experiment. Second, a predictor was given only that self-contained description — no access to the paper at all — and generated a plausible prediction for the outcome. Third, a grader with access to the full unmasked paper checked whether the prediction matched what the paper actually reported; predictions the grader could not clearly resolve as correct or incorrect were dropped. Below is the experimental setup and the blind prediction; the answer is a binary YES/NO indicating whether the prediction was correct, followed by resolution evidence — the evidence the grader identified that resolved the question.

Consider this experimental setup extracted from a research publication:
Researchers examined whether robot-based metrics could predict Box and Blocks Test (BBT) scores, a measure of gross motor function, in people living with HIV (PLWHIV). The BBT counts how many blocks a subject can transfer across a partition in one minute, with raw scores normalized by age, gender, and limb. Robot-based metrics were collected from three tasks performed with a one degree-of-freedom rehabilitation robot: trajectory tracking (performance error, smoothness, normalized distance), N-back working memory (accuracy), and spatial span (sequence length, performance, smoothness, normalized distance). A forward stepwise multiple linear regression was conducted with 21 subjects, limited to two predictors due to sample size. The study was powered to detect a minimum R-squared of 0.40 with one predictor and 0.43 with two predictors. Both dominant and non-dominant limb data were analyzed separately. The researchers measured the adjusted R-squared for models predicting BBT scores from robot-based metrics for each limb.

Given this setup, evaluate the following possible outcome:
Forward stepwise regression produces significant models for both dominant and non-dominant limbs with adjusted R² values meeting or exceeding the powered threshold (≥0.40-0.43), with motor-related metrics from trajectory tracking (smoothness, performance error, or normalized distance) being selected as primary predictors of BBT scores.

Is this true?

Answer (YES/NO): YES